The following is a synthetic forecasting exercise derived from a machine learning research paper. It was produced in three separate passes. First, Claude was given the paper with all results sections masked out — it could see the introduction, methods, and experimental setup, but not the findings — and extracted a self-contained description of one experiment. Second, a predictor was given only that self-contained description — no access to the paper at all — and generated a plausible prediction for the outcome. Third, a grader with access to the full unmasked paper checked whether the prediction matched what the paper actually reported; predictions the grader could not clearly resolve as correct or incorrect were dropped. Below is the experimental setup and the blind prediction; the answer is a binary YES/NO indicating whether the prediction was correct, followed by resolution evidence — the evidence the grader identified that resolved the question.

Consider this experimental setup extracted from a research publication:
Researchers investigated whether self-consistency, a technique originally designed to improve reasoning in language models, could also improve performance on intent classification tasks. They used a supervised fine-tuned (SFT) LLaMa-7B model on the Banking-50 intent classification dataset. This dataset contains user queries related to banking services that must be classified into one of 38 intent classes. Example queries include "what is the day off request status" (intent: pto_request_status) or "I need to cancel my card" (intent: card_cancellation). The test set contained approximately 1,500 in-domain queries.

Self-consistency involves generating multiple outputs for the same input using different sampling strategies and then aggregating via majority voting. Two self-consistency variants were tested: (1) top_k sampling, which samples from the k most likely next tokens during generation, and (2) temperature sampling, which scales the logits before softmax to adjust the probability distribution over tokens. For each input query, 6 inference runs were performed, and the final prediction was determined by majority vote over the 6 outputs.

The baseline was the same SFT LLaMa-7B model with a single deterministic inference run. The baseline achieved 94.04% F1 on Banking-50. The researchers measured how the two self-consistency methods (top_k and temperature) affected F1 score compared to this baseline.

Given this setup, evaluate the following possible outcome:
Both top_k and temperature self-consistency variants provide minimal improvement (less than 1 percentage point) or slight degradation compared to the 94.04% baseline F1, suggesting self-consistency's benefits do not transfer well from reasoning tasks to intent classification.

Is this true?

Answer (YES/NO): NO